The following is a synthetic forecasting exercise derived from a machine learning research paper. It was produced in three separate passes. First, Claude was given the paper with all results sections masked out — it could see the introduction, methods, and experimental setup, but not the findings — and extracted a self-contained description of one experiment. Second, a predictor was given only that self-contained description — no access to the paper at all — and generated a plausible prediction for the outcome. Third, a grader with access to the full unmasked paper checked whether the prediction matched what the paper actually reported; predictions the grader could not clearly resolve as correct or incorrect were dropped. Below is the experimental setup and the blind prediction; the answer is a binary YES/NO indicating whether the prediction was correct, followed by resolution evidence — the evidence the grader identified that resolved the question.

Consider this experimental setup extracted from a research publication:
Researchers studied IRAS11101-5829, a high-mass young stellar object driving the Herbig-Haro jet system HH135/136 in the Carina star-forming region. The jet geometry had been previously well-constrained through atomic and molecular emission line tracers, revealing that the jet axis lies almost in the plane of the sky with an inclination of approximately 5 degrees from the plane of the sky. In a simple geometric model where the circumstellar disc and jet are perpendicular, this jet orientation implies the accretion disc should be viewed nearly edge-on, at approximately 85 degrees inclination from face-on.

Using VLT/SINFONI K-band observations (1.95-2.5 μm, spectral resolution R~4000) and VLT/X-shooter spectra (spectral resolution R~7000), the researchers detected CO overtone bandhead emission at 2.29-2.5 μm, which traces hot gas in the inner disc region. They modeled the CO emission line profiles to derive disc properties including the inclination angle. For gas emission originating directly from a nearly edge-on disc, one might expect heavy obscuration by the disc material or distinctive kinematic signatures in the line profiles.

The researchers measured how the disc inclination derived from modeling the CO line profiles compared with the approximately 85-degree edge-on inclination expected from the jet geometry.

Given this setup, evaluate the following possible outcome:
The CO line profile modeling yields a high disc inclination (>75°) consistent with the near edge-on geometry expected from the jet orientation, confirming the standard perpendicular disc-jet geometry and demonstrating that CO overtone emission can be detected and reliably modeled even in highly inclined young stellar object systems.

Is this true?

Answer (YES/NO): NO